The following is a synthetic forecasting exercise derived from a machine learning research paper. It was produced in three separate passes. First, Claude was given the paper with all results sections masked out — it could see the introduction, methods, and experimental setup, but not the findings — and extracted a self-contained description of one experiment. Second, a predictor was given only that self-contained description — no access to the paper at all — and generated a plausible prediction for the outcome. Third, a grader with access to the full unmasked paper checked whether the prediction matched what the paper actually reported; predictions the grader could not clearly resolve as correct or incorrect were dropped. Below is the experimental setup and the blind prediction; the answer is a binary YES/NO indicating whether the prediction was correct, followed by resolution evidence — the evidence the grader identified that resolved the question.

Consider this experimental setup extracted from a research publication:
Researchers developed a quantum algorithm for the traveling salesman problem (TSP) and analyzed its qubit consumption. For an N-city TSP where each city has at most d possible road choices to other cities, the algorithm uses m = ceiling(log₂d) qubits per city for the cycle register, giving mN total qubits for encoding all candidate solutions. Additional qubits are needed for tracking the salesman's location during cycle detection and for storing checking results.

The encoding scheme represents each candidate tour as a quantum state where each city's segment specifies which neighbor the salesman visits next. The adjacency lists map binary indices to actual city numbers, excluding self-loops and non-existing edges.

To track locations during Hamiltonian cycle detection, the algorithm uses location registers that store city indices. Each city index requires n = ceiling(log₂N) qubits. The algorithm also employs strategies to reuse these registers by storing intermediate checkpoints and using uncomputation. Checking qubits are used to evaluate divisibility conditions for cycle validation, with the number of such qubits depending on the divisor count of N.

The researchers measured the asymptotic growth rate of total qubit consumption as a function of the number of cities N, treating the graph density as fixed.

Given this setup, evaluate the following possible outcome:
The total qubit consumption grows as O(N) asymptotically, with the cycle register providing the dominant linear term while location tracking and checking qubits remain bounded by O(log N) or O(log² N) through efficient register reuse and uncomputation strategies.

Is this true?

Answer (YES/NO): NO